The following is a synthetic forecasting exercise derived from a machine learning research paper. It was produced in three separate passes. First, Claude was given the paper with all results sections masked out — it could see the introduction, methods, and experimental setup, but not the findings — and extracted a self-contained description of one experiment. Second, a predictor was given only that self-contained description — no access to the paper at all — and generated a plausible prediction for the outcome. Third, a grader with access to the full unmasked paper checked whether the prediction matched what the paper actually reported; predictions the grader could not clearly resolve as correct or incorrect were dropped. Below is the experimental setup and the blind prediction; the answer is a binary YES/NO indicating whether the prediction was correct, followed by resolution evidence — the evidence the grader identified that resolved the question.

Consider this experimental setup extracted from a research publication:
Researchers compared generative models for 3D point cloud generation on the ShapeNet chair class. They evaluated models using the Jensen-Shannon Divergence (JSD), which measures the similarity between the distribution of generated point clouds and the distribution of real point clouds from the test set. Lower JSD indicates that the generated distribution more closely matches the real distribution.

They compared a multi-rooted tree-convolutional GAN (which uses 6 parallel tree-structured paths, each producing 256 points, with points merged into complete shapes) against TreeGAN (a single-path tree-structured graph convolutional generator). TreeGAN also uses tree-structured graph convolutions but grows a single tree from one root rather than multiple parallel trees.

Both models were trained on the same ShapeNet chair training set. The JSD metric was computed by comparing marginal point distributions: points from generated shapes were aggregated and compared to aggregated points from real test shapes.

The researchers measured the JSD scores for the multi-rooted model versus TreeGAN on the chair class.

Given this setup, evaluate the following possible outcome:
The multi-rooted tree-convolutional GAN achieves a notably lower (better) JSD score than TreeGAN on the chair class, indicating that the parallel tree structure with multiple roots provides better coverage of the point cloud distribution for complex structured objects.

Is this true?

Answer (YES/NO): NO